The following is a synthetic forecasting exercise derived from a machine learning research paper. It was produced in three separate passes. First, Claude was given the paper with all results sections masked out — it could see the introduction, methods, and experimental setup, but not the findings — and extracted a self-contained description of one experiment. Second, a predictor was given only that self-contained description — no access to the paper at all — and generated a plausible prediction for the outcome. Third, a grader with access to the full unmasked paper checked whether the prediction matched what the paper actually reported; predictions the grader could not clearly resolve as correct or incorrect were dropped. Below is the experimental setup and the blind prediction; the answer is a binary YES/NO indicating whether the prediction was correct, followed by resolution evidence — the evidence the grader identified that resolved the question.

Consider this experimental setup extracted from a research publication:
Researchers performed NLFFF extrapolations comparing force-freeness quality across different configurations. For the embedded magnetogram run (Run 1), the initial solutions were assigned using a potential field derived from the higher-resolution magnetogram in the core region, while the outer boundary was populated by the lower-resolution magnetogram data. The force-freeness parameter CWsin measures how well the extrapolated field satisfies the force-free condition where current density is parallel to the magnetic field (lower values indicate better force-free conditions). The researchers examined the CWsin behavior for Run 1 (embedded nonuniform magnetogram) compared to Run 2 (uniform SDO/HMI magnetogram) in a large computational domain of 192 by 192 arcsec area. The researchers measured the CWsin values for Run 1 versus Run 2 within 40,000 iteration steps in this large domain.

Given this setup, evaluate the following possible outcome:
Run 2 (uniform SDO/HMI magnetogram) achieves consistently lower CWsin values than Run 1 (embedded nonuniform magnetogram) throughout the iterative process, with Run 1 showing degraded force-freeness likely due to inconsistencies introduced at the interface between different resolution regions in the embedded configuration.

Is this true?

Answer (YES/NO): YES